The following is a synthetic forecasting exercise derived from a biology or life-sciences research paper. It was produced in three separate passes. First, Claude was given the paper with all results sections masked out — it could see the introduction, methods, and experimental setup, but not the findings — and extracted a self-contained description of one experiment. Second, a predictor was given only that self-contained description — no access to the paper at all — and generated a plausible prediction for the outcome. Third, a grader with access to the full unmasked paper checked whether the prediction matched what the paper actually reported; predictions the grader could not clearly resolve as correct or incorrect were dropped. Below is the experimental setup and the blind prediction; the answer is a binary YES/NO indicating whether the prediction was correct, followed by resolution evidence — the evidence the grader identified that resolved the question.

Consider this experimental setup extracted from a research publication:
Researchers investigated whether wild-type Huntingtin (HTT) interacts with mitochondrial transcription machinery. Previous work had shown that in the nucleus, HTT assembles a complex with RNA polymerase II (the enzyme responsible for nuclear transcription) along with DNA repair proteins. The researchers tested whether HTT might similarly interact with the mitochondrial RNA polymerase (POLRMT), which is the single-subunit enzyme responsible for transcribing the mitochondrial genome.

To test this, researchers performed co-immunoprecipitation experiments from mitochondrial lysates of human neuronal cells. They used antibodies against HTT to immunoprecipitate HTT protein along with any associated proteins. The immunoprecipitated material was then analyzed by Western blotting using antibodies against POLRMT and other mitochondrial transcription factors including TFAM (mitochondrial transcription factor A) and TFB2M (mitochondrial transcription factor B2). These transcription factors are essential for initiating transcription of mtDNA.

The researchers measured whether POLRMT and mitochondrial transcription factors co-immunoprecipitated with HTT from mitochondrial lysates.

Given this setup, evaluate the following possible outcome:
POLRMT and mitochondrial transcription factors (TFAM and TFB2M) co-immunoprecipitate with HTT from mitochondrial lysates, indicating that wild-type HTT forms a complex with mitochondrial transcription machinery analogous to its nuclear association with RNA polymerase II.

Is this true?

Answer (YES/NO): NO